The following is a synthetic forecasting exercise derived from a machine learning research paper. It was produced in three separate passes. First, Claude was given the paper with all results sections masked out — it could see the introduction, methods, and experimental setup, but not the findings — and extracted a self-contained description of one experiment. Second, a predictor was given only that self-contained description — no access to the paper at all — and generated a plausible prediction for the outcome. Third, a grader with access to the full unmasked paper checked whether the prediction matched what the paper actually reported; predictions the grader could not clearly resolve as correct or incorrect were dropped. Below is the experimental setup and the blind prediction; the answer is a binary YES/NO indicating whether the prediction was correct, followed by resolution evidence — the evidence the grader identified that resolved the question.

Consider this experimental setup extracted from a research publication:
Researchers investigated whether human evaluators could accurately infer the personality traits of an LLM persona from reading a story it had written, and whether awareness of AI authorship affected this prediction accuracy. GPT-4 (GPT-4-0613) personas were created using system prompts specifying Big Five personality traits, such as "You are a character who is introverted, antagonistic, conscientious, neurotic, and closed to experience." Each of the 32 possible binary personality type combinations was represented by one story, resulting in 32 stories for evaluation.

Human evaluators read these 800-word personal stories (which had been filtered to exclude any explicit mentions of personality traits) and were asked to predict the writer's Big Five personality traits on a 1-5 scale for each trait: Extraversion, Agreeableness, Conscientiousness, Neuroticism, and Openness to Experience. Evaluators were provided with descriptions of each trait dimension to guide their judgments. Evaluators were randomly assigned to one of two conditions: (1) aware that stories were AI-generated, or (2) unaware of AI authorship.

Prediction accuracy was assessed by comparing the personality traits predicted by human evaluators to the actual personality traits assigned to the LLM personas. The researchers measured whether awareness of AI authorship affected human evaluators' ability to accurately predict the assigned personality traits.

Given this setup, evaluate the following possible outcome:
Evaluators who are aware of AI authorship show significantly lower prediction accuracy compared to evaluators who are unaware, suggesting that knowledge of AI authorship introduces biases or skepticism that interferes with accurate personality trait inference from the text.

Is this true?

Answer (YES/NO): YES